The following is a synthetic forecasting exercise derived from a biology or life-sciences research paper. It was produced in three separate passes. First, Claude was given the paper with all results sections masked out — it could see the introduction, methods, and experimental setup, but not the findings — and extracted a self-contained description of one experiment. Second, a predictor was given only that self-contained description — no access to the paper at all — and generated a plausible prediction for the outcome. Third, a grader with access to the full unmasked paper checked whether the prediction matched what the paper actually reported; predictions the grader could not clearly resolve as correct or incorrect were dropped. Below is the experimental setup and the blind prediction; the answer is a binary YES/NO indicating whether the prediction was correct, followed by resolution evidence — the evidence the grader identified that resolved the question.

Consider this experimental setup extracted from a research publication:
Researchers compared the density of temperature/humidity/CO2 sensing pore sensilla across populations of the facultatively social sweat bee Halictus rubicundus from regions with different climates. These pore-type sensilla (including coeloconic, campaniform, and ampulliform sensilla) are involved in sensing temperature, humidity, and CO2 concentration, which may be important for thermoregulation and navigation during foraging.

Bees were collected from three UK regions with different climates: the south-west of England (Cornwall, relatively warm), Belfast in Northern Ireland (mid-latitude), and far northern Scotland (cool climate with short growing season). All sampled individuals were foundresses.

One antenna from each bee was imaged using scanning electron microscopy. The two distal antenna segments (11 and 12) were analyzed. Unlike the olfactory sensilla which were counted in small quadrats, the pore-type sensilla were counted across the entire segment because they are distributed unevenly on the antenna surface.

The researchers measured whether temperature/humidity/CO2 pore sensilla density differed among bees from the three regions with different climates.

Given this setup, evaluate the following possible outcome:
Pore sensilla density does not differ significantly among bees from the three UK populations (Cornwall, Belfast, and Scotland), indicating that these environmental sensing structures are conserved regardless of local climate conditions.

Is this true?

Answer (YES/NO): NO